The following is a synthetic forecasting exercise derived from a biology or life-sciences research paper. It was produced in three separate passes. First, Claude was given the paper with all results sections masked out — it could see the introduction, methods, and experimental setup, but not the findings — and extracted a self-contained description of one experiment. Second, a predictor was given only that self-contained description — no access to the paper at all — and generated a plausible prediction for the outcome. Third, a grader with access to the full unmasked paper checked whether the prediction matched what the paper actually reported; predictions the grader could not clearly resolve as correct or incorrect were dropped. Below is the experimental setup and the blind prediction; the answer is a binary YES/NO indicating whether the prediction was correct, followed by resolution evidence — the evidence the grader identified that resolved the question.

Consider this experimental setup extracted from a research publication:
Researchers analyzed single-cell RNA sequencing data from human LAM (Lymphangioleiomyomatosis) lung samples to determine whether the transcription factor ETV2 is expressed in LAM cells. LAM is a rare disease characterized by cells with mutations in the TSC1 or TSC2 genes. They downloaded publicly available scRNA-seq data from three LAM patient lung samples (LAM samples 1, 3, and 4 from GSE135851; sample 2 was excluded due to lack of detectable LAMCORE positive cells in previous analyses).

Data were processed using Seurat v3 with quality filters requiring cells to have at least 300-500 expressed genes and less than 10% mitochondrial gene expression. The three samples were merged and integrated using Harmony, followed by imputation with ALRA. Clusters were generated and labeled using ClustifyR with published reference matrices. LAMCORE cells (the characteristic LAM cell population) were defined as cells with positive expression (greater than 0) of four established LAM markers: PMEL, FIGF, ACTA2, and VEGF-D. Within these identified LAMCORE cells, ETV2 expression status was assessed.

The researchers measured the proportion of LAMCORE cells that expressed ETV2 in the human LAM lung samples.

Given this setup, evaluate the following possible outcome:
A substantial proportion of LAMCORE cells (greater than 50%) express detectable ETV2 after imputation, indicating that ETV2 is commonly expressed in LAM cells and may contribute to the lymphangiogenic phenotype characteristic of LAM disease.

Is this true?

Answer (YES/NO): YES